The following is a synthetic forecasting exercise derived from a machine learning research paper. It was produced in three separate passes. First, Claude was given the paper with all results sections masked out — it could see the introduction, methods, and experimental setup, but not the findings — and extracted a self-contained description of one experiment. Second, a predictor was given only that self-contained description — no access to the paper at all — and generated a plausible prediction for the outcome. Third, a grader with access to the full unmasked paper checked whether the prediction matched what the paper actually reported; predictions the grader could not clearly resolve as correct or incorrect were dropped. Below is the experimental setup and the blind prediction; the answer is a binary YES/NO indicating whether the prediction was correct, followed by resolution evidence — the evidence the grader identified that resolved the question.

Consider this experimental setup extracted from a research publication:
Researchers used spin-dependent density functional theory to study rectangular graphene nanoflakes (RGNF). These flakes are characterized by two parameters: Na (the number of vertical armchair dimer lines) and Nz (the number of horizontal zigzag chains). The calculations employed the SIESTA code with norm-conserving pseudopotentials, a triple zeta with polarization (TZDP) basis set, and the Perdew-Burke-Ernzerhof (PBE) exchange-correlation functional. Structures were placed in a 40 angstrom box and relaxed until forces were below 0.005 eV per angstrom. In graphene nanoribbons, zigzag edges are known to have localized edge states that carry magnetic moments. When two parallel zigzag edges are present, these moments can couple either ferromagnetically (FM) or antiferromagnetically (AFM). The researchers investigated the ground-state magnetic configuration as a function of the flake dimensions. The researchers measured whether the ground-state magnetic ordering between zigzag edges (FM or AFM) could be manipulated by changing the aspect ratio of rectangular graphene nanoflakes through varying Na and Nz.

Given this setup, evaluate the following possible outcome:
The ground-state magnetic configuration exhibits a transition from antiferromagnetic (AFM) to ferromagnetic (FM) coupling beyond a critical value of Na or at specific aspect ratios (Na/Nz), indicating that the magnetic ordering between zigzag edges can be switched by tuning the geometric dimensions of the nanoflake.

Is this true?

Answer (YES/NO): NO